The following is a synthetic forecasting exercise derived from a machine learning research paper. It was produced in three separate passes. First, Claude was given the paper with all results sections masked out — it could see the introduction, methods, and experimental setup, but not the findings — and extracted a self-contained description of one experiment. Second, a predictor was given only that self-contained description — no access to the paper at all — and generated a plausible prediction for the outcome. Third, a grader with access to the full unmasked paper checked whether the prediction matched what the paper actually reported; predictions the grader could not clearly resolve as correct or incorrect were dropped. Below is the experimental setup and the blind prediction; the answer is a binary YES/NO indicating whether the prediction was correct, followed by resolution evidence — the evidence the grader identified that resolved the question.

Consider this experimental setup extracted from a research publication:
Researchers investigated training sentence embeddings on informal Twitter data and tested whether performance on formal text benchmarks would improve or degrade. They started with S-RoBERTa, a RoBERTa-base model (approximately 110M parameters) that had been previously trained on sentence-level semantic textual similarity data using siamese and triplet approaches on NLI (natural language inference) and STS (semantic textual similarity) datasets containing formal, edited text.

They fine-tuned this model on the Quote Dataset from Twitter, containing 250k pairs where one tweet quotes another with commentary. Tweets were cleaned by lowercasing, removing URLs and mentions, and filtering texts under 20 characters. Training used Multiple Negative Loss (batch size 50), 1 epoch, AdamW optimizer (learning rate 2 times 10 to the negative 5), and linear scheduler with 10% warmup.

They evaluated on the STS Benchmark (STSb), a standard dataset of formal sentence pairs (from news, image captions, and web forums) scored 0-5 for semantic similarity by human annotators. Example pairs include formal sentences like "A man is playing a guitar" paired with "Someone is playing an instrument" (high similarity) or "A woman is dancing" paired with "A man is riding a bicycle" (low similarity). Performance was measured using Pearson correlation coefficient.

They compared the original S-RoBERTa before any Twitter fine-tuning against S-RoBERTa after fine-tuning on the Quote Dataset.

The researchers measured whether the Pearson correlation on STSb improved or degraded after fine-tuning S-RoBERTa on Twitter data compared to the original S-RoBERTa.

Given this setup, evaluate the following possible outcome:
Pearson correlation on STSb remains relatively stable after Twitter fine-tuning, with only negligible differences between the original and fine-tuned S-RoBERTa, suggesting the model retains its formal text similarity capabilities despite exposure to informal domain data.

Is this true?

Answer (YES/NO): NO